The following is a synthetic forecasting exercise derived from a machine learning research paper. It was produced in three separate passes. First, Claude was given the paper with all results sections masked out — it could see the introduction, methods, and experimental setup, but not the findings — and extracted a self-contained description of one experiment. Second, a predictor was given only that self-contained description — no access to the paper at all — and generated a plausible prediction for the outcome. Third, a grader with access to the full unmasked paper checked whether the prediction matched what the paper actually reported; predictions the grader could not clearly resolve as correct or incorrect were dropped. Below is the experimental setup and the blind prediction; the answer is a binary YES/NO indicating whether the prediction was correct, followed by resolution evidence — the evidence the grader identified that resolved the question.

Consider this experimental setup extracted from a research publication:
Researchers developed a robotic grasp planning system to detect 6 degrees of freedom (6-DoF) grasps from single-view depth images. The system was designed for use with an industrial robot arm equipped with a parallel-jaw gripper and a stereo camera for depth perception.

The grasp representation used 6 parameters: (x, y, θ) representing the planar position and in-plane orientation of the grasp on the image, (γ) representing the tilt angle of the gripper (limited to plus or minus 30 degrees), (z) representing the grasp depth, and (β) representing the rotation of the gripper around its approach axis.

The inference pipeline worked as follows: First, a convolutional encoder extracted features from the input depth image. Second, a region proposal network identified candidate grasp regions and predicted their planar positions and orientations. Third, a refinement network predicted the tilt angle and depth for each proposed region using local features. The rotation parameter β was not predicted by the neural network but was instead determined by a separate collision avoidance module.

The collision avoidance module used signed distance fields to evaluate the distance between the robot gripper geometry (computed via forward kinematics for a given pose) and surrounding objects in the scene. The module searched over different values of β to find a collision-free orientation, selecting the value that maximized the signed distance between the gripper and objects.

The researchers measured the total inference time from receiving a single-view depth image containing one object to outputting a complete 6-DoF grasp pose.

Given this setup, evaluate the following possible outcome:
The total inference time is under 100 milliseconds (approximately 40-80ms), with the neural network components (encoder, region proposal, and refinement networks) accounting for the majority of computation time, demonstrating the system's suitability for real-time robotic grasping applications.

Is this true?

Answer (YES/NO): NO